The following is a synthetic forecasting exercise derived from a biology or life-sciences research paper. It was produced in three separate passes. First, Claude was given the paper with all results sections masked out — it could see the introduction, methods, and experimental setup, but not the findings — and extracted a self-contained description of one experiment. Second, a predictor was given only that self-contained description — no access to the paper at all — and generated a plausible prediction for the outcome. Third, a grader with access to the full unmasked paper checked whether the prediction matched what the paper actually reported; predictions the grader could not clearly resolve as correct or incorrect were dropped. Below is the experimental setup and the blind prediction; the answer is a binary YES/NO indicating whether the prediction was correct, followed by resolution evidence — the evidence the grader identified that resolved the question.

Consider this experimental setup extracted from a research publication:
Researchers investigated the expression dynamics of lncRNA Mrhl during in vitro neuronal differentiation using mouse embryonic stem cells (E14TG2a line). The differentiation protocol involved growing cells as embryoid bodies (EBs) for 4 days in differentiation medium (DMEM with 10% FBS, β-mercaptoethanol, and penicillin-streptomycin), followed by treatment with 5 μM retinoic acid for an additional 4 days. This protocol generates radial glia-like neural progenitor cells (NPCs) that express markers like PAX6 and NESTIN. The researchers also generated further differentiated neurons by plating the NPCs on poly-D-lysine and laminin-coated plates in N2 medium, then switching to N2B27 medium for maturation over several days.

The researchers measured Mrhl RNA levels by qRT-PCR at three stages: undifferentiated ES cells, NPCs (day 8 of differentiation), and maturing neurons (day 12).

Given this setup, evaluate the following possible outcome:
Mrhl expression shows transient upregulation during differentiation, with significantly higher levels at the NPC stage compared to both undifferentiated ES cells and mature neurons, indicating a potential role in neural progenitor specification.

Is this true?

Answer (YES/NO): YES